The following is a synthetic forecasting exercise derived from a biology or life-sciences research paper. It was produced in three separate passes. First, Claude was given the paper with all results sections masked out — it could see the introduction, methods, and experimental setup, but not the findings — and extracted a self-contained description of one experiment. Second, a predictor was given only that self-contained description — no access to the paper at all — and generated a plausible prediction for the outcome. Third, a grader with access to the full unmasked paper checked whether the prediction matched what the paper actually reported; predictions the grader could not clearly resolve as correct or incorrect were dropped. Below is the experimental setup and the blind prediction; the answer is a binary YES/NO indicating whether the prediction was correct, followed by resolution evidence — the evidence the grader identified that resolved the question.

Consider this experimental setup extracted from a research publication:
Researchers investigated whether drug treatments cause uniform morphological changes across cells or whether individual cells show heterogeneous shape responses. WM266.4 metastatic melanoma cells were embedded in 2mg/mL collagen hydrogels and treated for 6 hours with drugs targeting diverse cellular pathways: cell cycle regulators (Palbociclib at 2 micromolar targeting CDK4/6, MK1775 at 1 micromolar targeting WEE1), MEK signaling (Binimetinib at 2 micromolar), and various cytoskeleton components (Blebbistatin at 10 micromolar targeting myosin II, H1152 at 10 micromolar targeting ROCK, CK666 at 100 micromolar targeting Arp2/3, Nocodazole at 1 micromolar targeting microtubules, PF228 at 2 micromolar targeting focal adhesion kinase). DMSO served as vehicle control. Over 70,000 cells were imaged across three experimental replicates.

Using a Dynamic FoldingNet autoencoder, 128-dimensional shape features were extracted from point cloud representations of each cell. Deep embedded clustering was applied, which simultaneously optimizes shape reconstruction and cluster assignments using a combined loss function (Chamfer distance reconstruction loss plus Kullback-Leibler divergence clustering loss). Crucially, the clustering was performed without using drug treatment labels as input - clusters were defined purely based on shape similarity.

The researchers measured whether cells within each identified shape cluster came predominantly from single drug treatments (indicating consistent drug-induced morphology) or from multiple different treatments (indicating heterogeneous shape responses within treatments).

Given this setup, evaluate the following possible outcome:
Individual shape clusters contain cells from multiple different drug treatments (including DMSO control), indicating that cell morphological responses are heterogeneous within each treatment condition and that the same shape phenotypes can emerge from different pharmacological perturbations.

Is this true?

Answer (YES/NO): YES